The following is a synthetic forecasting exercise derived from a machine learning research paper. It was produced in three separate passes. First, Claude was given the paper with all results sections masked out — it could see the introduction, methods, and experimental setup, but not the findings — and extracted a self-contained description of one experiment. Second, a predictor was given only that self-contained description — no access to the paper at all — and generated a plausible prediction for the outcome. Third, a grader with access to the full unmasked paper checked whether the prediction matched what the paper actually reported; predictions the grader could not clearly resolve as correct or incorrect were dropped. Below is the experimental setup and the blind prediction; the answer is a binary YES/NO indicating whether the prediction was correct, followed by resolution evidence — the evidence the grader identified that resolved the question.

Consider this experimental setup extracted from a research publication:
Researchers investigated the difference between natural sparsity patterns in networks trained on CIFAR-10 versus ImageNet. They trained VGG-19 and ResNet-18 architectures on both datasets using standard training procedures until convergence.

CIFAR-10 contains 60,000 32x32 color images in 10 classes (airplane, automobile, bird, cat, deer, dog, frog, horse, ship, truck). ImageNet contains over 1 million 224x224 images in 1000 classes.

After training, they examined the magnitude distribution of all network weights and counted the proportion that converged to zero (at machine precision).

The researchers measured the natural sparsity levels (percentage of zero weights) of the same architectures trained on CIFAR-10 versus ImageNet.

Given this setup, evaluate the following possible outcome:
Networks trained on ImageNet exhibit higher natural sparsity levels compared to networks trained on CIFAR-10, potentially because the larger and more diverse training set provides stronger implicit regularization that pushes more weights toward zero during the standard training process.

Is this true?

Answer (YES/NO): NO